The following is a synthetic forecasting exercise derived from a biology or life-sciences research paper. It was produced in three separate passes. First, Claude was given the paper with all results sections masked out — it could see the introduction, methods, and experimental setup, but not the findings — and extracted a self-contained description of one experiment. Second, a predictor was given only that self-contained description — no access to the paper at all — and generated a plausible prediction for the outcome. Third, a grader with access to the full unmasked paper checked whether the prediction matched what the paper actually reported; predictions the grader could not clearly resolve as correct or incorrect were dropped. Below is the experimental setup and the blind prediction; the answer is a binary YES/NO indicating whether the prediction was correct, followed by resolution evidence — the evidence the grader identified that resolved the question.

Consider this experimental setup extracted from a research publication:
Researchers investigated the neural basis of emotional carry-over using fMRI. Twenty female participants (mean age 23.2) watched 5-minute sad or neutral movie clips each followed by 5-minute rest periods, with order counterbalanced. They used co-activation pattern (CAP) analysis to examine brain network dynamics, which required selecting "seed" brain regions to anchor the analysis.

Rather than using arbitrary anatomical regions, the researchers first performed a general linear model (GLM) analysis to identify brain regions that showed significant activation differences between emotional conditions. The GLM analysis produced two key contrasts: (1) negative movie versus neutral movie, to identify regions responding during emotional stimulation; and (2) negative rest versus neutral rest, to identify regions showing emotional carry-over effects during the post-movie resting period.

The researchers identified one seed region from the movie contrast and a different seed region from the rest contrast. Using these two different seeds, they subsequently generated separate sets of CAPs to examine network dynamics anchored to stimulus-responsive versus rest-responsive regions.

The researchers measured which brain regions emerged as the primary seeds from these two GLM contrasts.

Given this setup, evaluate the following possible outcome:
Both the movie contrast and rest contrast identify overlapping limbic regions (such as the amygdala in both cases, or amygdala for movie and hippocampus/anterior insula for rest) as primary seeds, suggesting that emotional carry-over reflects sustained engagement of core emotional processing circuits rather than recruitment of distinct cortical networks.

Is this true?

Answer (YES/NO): NO